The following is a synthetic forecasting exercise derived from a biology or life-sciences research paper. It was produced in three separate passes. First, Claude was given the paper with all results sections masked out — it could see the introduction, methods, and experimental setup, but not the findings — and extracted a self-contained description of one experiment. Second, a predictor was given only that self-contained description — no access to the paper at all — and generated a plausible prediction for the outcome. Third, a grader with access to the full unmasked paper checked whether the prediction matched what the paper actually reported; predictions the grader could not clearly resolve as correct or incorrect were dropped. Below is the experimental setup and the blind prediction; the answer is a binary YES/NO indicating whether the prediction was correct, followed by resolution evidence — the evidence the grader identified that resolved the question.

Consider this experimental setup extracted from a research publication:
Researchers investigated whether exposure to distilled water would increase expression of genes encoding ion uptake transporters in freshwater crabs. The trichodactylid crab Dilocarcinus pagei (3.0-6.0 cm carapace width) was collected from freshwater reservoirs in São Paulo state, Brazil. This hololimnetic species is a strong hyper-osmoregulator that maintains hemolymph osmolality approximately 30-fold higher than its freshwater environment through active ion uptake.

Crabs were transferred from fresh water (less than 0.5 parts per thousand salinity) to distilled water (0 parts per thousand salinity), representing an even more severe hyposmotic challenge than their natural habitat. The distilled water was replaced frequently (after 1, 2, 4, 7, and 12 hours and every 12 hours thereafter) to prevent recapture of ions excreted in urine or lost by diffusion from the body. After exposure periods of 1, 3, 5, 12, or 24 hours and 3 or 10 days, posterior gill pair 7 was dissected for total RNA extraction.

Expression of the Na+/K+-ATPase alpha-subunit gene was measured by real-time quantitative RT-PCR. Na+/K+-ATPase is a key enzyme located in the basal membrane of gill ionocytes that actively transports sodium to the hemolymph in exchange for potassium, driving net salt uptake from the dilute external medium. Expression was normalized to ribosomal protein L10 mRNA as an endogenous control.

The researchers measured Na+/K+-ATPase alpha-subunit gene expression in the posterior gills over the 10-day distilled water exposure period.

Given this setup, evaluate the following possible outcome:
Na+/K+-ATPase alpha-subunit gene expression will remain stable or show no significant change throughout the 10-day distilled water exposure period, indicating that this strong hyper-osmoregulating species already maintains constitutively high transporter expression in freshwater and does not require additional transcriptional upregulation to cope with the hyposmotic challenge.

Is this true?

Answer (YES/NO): YES